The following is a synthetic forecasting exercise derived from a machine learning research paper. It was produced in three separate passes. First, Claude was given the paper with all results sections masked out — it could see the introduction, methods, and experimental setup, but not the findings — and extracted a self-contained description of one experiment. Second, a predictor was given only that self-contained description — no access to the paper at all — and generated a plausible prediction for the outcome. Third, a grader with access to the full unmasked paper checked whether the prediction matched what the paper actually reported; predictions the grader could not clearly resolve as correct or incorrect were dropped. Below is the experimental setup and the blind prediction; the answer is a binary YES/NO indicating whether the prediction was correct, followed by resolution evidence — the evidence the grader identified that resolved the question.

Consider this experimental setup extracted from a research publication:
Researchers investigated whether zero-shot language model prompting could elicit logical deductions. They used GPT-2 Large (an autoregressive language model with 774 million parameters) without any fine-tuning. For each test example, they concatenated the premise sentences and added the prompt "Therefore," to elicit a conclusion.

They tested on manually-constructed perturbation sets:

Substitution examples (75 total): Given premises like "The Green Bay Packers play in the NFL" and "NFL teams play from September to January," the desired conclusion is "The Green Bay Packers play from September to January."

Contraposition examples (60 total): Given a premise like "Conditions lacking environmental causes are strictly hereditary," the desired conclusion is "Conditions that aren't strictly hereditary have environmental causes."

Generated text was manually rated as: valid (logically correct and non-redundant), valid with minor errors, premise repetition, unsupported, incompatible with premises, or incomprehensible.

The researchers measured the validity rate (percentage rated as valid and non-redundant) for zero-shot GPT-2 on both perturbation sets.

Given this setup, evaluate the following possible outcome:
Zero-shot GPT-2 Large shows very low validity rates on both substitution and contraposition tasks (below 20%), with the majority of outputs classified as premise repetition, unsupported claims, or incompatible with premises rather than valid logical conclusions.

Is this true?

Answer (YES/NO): YES